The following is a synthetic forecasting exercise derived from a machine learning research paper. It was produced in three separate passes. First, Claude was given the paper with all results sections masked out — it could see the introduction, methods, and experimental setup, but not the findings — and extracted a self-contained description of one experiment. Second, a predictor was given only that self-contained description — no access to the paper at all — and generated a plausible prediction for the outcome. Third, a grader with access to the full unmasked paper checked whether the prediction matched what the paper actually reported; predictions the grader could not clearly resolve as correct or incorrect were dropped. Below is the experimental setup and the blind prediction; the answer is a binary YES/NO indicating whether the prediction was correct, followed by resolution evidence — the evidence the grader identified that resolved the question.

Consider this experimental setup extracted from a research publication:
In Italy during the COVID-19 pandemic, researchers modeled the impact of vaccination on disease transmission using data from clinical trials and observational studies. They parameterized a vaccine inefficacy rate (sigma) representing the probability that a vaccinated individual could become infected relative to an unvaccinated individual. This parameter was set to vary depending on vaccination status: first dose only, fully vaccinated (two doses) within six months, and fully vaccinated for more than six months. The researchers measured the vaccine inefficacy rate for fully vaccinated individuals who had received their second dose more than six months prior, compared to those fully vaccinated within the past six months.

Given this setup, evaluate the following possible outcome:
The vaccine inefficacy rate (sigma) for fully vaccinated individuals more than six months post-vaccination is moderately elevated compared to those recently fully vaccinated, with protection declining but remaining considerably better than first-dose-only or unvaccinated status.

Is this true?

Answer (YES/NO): NO